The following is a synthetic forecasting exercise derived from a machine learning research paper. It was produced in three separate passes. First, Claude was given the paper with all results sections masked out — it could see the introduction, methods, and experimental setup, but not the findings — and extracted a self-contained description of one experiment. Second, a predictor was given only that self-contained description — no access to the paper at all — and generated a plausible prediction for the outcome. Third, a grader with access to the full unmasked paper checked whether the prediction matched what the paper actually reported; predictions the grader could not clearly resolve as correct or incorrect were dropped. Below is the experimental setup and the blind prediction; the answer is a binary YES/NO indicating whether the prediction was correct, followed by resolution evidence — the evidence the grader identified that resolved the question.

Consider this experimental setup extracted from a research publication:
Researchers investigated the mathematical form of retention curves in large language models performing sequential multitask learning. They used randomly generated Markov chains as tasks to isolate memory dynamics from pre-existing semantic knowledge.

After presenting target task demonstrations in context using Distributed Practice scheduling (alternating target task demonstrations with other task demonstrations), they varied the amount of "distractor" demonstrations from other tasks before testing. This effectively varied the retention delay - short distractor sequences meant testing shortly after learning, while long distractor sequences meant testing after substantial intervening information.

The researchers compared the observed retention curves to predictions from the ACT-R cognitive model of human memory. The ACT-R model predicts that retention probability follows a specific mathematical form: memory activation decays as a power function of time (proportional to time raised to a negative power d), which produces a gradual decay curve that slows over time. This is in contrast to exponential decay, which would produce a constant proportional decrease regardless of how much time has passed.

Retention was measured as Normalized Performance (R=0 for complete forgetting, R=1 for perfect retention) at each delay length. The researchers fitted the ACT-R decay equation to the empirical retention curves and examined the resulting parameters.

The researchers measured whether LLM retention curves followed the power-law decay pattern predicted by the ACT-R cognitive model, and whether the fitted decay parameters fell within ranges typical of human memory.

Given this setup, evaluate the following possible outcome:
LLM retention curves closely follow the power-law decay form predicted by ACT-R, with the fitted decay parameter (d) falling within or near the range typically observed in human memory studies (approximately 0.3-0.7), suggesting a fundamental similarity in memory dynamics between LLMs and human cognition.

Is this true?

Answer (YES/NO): NO